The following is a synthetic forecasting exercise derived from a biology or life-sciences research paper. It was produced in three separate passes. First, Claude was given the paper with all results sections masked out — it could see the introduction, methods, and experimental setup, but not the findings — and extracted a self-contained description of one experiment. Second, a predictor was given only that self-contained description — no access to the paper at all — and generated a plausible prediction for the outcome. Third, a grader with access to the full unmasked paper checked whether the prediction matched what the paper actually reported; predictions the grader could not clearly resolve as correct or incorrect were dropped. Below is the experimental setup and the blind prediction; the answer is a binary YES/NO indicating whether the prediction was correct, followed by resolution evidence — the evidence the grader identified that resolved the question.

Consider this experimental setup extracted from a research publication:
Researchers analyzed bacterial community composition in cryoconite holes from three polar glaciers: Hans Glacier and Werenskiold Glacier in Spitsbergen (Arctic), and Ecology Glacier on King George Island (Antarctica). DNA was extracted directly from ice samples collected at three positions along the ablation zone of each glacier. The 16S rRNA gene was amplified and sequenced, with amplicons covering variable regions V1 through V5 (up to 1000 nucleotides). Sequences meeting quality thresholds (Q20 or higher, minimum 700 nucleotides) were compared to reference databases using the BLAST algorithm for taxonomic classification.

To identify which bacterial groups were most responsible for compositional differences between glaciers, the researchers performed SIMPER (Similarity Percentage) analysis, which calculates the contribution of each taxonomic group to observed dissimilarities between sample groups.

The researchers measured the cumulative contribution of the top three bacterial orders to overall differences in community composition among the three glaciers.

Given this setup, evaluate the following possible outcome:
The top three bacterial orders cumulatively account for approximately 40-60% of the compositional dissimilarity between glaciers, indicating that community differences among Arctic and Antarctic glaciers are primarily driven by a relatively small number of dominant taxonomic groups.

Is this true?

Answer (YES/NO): NO